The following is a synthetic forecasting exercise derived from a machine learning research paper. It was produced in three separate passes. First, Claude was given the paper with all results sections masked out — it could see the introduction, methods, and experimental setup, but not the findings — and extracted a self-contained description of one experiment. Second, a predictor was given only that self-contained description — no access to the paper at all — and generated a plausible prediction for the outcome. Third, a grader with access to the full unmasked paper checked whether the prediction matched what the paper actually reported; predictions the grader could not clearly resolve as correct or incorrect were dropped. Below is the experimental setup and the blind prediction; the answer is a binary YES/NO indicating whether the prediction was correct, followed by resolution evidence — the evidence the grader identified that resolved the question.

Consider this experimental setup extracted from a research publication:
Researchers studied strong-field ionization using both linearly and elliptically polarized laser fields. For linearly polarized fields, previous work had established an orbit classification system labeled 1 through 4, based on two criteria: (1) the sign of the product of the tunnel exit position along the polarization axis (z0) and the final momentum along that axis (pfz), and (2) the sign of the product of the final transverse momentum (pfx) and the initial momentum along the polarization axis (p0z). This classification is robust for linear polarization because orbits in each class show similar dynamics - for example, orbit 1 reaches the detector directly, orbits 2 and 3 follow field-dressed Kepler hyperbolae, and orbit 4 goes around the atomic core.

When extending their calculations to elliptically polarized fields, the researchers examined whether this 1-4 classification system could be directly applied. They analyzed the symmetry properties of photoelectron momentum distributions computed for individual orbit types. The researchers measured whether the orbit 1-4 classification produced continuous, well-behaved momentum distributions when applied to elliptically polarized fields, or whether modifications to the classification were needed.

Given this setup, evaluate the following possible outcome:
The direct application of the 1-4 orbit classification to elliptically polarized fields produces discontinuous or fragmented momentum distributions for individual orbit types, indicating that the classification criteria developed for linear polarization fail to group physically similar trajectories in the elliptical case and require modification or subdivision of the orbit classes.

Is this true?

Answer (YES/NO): YES